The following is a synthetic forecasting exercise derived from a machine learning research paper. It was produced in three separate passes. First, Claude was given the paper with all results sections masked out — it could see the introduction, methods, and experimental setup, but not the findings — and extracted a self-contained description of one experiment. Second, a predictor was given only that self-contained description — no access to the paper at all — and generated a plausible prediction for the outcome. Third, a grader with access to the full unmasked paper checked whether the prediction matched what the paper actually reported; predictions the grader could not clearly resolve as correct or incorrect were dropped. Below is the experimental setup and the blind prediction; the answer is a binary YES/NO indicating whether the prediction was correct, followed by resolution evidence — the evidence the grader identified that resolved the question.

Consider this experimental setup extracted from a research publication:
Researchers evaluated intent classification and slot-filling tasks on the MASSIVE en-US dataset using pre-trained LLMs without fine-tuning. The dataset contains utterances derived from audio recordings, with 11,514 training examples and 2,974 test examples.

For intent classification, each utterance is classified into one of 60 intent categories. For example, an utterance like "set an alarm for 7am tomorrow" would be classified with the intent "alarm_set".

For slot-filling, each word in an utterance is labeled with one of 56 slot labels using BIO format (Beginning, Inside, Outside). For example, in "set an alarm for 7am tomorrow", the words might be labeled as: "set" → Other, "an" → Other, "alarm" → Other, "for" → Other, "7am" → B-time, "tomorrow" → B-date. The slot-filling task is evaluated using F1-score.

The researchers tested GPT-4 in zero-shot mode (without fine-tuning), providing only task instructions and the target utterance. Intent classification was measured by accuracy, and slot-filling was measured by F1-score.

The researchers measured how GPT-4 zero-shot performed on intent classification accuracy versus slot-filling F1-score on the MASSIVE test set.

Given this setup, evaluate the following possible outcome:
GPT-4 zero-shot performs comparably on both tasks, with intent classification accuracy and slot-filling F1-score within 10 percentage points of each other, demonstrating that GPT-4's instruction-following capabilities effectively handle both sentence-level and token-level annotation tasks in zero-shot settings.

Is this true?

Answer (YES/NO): NO